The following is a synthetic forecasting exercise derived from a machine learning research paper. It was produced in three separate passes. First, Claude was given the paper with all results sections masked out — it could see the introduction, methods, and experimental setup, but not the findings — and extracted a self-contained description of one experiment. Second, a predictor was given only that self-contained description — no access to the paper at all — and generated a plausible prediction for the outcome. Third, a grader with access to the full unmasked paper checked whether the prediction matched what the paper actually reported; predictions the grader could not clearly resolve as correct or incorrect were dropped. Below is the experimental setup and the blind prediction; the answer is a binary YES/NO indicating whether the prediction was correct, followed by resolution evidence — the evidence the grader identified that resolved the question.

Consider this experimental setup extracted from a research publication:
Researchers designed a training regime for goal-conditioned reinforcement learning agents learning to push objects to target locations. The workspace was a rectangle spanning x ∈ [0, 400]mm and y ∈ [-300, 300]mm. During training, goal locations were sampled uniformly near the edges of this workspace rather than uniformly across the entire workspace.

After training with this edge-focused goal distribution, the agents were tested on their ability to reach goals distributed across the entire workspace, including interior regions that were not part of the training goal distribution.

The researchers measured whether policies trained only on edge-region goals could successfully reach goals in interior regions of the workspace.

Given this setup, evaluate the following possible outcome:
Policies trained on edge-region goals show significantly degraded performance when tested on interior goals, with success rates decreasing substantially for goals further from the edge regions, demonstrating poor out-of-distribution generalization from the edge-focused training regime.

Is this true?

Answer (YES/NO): NO